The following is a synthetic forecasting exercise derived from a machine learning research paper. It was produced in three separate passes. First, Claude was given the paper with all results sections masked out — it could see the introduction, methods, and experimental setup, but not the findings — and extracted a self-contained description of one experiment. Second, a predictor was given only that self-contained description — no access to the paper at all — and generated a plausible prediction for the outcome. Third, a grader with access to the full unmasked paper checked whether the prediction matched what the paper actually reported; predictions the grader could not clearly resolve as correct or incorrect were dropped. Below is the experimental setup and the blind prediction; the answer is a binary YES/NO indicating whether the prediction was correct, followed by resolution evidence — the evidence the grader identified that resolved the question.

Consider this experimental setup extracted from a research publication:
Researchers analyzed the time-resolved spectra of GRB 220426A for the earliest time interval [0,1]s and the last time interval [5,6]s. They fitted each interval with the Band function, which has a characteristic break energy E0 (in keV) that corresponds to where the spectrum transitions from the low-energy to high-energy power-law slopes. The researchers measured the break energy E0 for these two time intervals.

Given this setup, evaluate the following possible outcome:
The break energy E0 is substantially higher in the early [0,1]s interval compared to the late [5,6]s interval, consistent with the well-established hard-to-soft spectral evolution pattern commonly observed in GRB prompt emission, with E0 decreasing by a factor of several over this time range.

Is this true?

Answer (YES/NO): NO